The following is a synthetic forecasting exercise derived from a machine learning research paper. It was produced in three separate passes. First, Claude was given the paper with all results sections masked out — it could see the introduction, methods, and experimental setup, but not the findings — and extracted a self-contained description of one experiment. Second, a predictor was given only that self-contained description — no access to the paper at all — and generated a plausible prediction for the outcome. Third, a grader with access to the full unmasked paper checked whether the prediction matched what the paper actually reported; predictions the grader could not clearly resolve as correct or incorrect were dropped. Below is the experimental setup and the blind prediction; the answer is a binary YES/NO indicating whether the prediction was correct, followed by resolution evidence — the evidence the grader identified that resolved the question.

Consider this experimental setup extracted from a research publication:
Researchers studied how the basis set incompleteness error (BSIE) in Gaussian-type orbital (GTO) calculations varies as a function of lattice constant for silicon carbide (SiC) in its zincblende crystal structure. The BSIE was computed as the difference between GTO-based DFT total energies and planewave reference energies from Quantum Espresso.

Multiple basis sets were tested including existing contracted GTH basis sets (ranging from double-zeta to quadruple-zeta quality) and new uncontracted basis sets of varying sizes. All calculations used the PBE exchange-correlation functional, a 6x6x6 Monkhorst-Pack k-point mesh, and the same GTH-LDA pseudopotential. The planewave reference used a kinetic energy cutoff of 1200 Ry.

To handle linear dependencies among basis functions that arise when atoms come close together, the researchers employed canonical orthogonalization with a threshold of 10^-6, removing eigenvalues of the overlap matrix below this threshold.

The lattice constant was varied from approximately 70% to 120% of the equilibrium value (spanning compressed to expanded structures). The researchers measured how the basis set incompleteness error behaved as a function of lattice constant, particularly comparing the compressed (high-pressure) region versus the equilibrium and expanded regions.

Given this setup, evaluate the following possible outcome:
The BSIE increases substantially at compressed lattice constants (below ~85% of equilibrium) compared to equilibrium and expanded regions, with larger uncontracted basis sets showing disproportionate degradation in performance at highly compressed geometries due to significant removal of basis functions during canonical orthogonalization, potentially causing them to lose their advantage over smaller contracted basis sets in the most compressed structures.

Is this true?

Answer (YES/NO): NO